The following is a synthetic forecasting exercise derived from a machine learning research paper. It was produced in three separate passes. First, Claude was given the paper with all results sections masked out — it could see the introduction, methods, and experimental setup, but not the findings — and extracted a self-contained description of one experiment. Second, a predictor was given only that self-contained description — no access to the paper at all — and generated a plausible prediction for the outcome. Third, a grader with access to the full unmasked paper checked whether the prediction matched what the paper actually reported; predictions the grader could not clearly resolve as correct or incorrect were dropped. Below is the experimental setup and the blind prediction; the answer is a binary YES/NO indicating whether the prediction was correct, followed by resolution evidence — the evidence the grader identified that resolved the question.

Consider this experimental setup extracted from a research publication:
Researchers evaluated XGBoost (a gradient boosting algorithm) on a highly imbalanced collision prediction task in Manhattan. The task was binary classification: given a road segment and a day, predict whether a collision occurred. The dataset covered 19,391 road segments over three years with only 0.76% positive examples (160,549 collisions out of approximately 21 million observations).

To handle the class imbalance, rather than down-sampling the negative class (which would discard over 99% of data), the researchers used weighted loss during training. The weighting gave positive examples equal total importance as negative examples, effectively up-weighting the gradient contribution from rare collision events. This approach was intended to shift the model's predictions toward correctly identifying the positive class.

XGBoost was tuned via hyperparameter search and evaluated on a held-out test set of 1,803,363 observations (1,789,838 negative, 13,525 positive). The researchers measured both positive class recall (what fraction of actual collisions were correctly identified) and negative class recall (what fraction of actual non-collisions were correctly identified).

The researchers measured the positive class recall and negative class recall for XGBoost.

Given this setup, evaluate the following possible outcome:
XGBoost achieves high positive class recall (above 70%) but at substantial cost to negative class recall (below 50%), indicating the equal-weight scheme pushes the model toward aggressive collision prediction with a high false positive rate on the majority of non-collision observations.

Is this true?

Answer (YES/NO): NO